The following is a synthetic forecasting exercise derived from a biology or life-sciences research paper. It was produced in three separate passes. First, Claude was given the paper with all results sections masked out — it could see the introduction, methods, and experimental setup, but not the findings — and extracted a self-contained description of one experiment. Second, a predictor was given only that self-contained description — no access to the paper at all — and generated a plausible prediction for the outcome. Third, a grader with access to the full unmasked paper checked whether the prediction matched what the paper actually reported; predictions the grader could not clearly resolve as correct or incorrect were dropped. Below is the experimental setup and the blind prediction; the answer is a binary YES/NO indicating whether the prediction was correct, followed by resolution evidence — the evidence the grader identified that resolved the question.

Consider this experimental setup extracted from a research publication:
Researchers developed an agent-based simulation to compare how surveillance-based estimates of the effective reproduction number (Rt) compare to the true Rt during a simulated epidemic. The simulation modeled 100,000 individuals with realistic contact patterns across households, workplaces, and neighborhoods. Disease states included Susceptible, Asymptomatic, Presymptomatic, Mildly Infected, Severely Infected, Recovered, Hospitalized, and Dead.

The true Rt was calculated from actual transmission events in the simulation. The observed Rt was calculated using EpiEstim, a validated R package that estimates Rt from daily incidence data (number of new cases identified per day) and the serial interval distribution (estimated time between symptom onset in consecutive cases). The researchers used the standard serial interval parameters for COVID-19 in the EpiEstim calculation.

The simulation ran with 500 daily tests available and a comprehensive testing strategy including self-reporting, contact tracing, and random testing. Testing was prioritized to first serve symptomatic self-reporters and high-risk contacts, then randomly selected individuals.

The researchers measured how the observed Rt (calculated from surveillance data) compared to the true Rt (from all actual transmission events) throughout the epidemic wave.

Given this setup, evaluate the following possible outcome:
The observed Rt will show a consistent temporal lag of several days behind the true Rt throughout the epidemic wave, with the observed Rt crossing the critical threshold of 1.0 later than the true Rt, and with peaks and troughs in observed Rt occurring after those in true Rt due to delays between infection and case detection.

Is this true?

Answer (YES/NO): NO